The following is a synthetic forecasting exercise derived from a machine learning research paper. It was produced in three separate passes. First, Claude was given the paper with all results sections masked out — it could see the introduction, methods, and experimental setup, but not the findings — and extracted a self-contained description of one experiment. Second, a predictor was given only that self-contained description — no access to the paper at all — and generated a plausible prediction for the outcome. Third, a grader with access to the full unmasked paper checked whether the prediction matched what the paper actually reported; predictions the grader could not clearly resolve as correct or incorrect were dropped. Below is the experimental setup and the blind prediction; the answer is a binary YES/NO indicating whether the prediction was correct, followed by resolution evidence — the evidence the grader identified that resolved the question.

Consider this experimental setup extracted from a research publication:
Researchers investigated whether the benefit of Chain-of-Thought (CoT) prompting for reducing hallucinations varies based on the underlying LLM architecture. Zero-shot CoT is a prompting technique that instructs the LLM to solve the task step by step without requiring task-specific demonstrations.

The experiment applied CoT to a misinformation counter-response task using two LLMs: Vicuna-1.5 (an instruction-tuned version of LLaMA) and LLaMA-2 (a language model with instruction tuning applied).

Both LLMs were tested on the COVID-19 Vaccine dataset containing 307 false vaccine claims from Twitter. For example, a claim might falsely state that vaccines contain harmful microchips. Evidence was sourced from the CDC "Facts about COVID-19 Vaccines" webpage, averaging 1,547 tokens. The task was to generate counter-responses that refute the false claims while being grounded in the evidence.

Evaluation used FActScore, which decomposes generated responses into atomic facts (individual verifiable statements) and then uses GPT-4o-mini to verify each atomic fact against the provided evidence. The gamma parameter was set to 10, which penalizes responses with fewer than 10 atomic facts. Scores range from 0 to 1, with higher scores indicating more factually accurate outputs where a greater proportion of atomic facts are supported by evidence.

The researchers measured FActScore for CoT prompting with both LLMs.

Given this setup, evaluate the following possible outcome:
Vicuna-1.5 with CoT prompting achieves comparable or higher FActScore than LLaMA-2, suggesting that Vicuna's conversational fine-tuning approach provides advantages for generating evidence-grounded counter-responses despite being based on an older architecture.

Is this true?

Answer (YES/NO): YES